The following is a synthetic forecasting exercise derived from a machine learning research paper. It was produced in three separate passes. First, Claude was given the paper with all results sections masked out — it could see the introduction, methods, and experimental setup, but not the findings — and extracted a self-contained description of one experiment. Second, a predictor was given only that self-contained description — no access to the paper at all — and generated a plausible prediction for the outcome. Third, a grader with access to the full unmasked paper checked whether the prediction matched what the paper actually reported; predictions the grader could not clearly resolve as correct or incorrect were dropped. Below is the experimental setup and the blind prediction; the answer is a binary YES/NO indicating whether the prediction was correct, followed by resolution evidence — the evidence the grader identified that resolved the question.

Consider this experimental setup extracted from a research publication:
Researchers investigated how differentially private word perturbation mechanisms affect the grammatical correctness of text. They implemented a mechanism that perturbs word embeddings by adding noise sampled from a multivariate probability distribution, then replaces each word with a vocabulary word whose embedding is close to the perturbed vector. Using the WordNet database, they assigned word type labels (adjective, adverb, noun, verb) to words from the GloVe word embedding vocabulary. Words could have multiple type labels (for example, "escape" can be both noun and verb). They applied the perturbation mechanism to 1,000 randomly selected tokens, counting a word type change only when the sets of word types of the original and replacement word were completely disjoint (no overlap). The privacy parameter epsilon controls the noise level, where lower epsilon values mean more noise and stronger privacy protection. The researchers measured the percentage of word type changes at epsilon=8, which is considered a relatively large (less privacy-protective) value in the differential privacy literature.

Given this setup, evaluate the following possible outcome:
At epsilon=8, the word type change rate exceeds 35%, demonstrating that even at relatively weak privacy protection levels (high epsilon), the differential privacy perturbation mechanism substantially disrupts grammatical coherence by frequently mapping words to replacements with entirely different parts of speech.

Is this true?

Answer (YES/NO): NO